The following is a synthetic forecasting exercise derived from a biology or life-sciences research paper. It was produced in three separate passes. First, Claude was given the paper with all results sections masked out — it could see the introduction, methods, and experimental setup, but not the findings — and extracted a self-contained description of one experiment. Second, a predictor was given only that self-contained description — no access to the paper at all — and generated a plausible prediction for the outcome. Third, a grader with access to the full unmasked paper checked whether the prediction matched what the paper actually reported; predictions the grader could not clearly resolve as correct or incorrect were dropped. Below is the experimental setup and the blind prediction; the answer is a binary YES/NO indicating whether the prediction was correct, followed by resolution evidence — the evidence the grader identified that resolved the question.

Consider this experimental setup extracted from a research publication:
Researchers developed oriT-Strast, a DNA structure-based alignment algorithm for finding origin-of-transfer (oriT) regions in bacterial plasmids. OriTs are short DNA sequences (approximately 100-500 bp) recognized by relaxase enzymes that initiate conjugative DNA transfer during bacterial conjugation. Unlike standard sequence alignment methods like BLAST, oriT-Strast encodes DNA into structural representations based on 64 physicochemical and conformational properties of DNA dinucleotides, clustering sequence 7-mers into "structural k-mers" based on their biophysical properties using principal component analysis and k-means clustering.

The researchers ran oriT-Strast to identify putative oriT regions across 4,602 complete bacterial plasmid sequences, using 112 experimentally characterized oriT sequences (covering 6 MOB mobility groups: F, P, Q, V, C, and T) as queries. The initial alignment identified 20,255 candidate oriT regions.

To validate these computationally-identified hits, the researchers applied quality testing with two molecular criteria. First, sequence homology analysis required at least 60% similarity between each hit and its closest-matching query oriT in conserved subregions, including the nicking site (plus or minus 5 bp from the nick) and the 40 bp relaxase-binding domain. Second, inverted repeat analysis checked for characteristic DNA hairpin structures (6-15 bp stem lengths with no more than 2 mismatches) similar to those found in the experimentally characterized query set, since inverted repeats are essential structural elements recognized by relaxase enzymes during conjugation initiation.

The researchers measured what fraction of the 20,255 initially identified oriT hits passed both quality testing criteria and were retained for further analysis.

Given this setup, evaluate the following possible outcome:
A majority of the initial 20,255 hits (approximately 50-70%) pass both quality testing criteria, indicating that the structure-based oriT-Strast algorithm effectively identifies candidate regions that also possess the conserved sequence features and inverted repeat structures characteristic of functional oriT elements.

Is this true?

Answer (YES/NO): YES